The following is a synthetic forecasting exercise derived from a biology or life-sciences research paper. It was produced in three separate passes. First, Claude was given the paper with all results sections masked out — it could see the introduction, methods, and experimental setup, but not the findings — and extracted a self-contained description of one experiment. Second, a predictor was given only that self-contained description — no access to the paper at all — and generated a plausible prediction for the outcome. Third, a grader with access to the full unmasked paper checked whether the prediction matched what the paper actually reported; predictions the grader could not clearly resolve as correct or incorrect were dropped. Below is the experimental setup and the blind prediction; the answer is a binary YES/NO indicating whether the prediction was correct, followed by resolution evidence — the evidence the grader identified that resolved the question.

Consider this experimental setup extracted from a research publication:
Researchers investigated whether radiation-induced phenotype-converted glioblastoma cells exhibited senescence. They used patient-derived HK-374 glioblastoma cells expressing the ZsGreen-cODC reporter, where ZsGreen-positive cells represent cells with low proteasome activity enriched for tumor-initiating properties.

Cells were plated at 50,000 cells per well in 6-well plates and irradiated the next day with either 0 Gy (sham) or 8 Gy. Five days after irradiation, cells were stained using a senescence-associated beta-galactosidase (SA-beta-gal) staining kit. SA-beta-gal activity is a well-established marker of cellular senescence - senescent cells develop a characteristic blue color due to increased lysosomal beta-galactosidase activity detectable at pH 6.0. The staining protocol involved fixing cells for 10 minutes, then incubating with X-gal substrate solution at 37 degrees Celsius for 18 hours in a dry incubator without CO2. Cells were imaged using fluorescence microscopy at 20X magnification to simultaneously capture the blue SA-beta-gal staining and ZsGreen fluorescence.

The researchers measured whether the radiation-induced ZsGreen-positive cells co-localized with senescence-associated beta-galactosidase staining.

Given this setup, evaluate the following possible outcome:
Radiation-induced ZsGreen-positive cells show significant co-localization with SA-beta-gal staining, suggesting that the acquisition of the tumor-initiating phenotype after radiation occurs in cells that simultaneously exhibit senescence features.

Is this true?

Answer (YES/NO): NO